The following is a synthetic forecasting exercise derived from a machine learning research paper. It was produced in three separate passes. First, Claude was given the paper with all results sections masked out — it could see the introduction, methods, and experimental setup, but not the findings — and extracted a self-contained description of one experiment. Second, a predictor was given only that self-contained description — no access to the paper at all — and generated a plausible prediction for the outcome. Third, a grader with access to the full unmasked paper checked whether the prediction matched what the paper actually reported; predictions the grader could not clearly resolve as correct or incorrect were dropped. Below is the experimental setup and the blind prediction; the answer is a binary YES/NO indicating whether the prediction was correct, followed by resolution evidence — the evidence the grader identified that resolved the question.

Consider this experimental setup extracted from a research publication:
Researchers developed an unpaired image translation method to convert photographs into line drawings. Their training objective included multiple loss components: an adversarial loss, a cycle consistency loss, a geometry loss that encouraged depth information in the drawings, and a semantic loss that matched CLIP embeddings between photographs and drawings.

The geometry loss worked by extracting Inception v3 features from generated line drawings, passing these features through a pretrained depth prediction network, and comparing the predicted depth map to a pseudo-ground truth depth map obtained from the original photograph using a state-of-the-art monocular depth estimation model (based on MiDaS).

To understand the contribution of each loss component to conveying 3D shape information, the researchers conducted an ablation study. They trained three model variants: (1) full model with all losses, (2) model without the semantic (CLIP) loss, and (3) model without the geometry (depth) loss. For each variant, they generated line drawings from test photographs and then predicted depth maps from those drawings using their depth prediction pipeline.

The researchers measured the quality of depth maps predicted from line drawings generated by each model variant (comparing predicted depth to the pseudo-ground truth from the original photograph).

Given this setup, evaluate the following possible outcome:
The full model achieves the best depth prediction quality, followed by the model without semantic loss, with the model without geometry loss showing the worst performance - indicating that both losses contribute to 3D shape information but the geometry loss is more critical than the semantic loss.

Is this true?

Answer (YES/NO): NO